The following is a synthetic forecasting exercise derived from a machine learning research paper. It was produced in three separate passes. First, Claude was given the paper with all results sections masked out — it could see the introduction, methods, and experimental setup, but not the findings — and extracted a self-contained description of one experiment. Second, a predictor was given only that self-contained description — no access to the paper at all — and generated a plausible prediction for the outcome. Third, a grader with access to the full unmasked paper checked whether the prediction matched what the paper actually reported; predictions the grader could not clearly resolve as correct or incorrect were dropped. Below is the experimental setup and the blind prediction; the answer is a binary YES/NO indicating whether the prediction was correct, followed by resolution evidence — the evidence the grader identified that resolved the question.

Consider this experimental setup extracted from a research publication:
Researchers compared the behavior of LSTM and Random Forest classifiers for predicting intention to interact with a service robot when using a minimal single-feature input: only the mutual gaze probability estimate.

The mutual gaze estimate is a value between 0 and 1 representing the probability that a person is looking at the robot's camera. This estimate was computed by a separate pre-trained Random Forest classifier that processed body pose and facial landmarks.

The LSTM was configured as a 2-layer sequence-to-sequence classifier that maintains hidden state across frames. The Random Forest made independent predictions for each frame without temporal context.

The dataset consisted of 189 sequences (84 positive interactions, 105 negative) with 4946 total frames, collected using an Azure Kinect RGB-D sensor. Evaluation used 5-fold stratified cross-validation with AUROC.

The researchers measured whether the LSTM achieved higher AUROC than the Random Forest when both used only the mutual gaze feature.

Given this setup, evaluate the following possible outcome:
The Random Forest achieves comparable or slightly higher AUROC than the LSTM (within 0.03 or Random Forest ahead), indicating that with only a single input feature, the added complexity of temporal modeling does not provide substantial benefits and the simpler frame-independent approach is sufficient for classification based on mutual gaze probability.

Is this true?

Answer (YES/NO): NO